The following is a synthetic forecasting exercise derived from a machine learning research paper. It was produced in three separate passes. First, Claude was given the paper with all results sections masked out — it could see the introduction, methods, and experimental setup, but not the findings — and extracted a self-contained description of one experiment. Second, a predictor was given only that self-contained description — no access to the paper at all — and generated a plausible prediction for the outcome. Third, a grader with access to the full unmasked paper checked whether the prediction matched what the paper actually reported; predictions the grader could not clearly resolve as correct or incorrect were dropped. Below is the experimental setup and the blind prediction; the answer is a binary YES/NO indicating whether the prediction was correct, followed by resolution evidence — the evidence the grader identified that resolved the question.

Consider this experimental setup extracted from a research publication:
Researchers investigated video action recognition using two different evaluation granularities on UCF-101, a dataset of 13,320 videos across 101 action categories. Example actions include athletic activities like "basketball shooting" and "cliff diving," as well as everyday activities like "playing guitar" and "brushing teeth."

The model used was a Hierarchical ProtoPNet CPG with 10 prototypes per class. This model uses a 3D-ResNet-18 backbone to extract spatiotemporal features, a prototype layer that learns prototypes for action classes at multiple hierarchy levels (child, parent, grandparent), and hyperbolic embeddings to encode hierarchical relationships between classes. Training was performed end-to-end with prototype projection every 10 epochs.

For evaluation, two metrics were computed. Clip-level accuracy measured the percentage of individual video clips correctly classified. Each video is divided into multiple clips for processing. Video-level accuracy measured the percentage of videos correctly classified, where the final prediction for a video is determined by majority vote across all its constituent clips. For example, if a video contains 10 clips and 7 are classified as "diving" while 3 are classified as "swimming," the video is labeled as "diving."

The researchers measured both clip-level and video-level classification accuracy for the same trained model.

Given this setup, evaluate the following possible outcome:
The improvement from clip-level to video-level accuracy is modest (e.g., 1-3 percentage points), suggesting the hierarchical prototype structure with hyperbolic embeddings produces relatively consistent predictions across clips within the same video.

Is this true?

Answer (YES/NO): NO